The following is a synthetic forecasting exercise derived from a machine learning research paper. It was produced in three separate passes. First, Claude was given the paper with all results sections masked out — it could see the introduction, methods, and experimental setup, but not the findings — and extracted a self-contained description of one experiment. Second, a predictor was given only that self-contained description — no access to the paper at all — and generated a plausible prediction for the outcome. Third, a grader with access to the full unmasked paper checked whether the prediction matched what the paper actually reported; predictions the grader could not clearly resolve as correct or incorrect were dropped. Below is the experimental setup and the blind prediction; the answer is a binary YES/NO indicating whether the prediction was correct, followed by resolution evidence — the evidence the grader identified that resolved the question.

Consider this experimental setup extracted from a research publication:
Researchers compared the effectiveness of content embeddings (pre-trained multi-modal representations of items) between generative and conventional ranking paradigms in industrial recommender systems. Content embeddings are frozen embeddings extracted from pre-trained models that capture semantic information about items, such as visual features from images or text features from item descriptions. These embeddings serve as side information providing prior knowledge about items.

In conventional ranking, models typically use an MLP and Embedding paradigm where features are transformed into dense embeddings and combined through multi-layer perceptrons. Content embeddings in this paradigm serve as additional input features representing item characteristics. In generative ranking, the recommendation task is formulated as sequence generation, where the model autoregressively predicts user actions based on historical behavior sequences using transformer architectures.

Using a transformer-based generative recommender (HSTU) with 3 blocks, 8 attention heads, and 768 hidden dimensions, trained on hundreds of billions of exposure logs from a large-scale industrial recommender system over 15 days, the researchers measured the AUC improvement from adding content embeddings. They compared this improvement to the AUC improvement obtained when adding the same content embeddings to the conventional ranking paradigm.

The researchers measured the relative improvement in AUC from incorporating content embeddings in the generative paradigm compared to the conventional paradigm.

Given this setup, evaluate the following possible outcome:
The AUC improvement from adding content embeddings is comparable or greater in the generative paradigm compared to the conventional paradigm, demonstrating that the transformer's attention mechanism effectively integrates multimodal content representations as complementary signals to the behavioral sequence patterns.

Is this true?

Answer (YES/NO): YES